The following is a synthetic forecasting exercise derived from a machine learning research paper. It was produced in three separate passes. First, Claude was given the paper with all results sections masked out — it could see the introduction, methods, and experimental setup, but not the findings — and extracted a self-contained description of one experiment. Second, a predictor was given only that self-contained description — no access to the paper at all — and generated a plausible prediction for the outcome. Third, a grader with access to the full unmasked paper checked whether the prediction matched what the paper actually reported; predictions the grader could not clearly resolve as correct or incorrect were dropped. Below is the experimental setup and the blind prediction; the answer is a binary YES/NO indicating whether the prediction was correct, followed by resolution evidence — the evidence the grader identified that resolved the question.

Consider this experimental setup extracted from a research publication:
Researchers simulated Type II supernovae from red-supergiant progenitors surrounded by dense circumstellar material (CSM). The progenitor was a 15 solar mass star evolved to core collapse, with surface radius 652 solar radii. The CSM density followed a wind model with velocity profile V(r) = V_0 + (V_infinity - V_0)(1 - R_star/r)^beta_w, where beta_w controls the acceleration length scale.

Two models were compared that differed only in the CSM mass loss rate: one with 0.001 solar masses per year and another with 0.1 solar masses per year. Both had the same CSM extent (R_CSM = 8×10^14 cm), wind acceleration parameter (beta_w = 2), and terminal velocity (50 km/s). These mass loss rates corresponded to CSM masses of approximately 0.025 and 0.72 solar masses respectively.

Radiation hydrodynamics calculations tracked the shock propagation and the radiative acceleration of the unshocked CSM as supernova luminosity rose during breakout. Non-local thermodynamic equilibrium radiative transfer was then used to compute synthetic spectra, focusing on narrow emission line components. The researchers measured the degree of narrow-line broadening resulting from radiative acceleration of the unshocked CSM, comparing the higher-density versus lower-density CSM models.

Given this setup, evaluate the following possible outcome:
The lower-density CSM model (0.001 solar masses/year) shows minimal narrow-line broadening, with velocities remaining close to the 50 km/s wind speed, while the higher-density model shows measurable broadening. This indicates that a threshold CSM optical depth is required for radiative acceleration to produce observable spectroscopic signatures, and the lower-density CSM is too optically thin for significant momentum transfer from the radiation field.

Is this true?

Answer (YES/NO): NO